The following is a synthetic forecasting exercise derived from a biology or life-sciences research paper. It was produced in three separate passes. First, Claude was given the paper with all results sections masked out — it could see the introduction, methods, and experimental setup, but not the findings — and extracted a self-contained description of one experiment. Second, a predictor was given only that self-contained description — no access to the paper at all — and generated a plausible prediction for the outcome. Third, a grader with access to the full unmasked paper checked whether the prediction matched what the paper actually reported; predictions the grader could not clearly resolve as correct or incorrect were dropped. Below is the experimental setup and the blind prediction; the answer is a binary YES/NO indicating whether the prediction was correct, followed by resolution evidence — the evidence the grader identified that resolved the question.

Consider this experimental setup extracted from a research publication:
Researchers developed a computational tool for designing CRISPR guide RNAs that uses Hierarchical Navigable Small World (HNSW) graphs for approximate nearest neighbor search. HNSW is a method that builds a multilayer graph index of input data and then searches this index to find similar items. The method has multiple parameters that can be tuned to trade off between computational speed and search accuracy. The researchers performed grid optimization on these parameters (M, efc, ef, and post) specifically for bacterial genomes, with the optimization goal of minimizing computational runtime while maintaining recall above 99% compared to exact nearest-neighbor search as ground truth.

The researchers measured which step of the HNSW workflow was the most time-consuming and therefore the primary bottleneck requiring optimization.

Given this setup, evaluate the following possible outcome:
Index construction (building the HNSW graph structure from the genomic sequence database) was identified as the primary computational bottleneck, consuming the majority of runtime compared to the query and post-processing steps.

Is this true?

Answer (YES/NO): YES